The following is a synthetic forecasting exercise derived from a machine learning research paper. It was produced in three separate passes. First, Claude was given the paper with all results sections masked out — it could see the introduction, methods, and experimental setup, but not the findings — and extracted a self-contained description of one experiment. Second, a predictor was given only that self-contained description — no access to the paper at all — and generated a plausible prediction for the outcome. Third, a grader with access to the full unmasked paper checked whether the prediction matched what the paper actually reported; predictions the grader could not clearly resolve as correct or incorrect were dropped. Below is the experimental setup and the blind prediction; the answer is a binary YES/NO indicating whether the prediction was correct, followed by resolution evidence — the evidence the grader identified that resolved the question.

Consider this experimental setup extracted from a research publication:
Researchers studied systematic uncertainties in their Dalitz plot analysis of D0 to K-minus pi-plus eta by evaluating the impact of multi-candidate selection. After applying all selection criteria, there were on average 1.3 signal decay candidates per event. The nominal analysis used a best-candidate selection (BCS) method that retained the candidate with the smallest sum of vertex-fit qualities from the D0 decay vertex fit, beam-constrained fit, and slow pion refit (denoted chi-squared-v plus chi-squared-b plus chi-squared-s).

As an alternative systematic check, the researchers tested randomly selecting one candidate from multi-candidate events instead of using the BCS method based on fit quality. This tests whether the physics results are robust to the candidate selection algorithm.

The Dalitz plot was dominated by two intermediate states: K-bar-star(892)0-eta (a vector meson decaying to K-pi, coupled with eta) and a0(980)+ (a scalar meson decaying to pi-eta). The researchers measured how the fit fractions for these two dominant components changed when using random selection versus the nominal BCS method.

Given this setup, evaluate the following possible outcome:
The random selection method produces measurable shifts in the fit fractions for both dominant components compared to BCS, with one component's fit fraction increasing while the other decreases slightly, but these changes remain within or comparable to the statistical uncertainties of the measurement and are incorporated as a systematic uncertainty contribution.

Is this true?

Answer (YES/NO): YES